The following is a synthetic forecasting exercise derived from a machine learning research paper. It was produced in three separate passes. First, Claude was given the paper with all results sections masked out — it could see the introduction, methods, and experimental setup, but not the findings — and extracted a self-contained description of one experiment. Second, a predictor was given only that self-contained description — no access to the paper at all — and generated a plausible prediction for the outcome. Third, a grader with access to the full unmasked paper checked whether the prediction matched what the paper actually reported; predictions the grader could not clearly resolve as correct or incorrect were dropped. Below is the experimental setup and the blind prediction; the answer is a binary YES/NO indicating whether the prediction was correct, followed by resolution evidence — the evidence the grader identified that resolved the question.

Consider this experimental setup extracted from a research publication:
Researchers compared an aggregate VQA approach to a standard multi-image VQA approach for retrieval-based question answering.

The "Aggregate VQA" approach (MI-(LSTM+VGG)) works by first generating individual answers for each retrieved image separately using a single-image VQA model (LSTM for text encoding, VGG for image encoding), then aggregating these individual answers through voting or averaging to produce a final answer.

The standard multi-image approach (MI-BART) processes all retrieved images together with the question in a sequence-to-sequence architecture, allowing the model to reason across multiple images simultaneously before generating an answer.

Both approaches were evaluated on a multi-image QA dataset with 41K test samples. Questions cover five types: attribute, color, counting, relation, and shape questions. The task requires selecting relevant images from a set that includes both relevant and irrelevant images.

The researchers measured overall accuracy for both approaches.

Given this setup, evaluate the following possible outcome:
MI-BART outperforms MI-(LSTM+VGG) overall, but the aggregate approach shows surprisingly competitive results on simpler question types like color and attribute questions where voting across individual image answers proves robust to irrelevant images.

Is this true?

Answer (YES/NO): NO